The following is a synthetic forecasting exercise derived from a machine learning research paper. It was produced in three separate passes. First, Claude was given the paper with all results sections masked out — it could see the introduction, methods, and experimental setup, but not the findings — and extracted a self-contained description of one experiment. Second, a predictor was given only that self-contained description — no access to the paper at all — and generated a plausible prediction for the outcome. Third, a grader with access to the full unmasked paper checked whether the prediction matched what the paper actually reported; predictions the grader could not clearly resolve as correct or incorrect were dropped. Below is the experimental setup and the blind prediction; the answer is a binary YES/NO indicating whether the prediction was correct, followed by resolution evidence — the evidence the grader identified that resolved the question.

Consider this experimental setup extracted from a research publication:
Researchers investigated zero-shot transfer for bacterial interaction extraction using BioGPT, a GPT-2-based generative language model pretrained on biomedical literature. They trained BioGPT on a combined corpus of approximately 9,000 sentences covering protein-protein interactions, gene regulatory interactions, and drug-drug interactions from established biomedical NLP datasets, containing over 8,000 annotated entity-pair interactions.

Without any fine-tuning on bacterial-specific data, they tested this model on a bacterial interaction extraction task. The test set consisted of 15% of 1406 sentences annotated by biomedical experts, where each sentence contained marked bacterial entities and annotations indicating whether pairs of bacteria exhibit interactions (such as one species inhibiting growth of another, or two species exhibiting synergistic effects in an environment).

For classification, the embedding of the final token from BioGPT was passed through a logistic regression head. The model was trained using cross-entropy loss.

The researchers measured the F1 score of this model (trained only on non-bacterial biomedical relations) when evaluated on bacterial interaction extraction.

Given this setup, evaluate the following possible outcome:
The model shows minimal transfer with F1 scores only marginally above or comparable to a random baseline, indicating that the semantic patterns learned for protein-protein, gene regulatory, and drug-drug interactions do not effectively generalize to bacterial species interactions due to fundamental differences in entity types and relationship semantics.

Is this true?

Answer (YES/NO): NO